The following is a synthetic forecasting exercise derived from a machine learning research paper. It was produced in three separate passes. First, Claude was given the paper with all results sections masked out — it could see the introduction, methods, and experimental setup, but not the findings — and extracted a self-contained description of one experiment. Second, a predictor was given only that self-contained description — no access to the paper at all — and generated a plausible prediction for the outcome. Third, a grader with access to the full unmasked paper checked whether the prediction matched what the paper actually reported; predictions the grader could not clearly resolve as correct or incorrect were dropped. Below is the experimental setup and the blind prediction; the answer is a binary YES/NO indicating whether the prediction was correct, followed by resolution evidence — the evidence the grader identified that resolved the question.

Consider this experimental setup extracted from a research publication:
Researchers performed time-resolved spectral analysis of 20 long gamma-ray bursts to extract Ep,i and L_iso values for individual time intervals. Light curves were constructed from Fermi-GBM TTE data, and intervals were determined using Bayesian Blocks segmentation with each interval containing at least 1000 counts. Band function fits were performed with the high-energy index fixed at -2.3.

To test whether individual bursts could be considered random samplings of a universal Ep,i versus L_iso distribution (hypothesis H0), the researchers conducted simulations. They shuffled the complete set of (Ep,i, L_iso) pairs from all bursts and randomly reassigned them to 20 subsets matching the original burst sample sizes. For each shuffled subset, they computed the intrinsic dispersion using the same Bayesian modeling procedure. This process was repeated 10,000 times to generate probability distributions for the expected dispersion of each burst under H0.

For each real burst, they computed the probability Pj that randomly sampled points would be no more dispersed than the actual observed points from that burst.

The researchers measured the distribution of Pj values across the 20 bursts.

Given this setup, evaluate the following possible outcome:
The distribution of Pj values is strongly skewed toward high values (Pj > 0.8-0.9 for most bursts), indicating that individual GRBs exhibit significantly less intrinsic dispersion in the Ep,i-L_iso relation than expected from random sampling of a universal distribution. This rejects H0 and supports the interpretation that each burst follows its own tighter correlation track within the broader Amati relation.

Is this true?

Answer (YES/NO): NO